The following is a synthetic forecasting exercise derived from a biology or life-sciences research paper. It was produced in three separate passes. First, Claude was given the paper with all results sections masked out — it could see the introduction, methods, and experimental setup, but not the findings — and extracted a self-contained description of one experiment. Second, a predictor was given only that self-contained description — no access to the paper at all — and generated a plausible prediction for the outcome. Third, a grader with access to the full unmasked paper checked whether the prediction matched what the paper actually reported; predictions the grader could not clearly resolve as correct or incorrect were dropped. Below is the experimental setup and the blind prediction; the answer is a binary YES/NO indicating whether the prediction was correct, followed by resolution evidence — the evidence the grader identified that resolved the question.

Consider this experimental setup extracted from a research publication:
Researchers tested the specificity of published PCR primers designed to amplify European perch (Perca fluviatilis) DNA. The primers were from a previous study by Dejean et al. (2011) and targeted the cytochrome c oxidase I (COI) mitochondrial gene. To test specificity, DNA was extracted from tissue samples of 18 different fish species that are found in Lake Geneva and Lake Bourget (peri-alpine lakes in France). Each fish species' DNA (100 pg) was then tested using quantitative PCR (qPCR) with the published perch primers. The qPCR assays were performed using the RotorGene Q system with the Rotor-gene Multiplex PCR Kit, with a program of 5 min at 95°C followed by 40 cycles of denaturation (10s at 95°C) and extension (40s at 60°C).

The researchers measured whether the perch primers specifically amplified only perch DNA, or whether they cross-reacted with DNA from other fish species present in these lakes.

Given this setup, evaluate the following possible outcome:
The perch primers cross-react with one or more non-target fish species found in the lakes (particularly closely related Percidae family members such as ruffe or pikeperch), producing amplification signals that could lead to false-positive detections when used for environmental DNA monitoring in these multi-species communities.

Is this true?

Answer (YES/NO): YES